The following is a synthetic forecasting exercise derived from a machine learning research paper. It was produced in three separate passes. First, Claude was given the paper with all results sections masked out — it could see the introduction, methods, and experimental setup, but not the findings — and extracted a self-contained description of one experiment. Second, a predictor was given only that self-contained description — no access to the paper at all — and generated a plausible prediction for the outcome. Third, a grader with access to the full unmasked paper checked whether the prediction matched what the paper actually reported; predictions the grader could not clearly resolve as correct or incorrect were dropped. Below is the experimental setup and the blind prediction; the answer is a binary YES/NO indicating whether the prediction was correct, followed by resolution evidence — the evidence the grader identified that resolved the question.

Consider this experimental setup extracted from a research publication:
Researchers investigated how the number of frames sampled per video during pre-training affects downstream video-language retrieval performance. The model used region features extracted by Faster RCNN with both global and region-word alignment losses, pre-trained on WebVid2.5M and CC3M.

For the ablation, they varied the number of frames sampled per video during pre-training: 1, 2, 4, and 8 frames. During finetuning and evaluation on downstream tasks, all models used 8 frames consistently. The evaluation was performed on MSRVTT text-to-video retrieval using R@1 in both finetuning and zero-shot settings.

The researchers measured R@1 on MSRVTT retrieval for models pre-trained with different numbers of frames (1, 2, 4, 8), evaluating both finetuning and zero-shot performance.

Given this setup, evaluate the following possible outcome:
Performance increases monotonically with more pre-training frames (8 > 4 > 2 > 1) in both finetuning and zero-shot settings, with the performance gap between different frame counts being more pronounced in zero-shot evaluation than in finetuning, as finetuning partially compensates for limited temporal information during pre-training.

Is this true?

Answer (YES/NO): NO